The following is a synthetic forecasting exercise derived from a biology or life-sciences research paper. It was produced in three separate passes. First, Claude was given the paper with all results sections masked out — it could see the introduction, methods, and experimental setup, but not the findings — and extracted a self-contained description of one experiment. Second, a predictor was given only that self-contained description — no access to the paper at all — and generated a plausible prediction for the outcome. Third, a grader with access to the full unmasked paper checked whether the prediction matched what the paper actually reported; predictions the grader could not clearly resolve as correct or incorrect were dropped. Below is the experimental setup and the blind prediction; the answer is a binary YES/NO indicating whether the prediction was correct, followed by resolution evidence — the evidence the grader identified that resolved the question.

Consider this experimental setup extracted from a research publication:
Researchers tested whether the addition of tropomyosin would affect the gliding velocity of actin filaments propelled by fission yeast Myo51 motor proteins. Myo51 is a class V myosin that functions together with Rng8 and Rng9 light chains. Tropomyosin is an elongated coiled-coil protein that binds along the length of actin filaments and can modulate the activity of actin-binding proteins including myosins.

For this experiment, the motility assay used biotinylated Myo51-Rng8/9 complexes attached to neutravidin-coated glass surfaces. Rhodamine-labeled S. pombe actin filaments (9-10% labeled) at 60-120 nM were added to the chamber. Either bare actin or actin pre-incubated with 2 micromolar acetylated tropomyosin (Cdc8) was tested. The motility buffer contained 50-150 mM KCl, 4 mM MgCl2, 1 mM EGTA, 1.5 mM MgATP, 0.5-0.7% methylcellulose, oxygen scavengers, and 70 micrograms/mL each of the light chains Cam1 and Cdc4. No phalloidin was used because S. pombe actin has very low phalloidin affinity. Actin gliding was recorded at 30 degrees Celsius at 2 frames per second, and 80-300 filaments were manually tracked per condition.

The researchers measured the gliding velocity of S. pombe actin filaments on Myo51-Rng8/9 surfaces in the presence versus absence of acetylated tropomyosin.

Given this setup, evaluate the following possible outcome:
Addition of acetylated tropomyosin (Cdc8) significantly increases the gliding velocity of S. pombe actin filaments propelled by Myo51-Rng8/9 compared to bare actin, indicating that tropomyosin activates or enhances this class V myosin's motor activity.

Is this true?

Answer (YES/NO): NO